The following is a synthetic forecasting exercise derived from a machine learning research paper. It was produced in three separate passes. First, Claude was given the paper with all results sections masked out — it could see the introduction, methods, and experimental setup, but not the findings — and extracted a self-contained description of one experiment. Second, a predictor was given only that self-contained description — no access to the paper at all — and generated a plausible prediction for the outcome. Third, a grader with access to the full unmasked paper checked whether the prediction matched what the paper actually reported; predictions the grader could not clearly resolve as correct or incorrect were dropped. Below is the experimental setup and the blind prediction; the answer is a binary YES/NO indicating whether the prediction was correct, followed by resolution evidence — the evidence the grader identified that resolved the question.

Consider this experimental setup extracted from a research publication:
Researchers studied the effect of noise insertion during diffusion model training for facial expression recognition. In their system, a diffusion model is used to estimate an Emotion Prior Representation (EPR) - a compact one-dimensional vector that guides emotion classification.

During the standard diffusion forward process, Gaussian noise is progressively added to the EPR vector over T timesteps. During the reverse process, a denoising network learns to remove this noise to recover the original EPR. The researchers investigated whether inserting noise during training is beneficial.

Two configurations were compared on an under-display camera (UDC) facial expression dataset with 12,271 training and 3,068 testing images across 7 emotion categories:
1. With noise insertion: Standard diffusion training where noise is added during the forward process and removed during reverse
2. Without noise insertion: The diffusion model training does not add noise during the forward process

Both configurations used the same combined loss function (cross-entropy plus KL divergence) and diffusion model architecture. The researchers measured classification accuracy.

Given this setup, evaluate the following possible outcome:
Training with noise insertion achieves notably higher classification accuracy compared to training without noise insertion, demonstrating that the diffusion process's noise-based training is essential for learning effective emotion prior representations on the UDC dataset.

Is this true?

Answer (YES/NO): NO